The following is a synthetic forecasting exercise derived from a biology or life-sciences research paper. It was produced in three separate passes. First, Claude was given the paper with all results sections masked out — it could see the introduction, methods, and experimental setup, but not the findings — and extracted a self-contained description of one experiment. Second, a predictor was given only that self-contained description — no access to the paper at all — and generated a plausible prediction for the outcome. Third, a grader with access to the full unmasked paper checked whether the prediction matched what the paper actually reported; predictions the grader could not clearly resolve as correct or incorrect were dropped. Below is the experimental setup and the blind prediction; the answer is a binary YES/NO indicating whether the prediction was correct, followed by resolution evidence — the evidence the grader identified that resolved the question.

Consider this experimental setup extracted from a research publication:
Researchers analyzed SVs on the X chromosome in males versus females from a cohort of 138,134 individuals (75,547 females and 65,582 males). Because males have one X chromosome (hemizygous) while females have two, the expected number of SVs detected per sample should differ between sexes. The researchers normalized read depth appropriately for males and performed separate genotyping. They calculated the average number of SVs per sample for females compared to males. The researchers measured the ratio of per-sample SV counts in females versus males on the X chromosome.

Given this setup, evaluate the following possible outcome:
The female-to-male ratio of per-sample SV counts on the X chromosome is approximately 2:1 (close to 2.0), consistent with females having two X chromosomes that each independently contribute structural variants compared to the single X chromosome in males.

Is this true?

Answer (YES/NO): NO